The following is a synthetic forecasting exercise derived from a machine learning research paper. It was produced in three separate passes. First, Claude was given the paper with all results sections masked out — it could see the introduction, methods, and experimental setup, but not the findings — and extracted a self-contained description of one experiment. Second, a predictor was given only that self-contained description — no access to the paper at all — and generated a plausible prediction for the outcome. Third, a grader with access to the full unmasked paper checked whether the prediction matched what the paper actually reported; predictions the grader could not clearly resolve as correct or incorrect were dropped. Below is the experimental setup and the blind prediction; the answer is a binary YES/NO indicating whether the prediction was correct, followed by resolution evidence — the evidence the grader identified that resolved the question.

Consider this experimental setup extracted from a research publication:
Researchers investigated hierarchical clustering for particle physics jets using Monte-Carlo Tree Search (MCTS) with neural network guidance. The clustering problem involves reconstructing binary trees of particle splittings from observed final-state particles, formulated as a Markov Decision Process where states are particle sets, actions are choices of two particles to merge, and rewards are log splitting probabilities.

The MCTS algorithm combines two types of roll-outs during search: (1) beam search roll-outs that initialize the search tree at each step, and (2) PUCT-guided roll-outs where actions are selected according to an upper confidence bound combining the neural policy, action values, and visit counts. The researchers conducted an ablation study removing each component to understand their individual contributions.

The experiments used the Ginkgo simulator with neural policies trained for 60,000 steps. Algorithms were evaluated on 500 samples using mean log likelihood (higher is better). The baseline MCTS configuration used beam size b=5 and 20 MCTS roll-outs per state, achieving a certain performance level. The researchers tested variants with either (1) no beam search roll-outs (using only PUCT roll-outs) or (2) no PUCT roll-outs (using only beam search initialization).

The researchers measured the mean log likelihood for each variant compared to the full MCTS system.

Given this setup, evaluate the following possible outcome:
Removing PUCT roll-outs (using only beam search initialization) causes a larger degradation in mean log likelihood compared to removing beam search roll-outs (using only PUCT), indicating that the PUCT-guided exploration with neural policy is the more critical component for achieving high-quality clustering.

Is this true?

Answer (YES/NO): NO